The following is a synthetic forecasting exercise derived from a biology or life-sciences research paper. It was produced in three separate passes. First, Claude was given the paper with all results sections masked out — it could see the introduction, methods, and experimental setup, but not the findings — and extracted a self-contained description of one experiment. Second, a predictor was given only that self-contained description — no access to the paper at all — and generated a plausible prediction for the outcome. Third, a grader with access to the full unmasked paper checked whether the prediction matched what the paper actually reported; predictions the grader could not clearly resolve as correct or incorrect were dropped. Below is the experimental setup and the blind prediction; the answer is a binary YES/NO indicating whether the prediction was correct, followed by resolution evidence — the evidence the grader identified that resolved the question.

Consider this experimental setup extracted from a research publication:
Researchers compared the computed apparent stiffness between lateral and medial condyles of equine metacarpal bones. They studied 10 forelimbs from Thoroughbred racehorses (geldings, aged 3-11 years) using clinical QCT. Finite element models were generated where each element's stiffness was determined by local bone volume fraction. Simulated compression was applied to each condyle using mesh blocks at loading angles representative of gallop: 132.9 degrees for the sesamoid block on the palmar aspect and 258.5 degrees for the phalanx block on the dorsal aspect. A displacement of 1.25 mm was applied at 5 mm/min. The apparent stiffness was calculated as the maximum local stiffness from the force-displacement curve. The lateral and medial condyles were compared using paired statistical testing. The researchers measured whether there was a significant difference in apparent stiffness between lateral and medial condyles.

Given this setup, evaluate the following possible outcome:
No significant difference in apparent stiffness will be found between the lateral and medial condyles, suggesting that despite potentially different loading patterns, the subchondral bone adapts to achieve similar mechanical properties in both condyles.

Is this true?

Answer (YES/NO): NO